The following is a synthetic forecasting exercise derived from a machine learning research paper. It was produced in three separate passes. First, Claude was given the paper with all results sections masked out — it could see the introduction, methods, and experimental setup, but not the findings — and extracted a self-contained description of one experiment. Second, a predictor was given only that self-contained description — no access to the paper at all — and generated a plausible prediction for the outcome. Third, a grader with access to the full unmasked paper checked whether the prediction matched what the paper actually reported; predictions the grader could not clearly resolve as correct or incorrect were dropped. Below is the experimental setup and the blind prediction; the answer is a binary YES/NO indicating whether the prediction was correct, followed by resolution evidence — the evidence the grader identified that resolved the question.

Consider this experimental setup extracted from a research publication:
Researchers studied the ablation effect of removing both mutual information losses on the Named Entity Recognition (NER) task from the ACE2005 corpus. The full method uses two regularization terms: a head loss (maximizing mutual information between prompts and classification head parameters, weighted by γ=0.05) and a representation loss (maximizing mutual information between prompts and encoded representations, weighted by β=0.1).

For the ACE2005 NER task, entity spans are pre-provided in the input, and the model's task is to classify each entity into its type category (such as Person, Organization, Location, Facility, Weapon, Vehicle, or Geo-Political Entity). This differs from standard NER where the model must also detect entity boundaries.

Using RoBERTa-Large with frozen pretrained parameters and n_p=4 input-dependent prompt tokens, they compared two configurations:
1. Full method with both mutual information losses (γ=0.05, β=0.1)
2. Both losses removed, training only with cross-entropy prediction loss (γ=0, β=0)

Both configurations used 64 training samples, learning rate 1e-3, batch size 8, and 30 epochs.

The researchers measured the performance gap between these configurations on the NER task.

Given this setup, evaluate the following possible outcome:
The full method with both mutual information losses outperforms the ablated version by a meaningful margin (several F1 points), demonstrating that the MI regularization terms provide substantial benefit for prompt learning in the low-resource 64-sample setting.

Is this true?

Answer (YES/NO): NO